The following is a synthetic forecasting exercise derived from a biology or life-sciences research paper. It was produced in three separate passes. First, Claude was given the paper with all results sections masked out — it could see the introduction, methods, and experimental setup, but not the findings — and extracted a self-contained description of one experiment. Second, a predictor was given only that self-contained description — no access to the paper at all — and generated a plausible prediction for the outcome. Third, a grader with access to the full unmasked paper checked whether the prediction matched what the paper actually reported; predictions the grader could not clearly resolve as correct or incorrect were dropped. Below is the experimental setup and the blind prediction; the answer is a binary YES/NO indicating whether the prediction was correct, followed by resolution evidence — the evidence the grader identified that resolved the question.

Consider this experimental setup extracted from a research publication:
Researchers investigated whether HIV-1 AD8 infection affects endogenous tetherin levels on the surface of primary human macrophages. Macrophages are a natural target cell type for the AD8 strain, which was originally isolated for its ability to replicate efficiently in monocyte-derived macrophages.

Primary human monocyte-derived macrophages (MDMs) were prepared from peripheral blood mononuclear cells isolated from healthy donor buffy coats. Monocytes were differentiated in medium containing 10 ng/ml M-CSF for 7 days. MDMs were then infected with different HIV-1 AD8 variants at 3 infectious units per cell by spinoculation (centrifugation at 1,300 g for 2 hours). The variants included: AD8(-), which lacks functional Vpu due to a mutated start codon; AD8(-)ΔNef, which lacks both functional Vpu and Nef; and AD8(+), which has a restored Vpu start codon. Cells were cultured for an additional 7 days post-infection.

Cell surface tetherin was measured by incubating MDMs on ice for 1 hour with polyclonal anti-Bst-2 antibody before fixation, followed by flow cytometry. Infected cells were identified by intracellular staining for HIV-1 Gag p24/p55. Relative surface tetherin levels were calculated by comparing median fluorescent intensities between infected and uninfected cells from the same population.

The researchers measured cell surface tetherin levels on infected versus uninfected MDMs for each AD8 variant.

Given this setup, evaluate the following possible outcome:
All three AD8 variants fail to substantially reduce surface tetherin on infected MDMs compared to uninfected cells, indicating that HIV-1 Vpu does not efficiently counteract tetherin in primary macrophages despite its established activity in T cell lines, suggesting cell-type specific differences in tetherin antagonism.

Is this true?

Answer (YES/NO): NO